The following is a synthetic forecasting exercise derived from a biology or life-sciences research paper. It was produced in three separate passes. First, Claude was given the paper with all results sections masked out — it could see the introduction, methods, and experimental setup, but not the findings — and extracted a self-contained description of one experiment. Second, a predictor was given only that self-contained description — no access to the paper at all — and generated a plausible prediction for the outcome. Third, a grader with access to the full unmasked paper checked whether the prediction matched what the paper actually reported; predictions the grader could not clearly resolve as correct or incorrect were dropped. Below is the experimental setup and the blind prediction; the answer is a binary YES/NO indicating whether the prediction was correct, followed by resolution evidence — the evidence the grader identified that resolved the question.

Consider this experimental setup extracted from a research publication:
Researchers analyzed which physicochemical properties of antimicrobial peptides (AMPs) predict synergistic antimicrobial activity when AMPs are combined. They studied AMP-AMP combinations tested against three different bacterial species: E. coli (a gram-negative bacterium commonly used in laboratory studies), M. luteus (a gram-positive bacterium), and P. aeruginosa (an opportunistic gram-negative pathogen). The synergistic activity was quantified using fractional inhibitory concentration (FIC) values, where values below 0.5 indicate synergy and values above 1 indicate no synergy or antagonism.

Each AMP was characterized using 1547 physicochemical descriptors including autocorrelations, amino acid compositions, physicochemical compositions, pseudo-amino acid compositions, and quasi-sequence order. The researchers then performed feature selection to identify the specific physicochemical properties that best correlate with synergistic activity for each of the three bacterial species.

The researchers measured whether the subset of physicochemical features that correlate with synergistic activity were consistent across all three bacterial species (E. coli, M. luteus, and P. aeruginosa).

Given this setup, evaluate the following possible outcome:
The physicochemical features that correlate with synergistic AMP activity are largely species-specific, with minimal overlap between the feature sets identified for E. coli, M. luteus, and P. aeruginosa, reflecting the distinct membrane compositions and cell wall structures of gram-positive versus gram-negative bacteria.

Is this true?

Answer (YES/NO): NO